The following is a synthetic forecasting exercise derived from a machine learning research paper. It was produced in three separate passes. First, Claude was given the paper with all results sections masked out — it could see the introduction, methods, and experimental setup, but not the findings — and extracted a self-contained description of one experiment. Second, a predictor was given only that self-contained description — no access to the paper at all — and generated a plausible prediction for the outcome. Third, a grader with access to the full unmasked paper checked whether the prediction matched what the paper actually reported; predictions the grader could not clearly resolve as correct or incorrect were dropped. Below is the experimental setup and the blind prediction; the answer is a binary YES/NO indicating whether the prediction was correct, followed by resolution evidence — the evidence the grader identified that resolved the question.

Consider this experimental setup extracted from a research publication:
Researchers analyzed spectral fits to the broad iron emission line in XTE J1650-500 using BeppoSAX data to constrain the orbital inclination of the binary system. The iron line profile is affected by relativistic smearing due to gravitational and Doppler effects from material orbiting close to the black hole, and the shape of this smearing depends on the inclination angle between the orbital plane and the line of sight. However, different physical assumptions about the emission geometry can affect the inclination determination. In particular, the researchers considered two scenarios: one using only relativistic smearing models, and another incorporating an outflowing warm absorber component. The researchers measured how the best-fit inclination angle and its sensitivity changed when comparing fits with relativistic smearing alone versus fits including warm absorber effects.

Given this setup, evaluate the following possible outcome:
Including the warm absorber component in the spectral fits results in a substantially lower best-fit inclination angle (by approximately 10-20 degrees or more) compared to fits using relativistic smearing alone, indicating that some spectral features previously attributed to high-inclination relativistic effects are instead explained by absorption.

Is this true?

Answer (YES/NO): NO